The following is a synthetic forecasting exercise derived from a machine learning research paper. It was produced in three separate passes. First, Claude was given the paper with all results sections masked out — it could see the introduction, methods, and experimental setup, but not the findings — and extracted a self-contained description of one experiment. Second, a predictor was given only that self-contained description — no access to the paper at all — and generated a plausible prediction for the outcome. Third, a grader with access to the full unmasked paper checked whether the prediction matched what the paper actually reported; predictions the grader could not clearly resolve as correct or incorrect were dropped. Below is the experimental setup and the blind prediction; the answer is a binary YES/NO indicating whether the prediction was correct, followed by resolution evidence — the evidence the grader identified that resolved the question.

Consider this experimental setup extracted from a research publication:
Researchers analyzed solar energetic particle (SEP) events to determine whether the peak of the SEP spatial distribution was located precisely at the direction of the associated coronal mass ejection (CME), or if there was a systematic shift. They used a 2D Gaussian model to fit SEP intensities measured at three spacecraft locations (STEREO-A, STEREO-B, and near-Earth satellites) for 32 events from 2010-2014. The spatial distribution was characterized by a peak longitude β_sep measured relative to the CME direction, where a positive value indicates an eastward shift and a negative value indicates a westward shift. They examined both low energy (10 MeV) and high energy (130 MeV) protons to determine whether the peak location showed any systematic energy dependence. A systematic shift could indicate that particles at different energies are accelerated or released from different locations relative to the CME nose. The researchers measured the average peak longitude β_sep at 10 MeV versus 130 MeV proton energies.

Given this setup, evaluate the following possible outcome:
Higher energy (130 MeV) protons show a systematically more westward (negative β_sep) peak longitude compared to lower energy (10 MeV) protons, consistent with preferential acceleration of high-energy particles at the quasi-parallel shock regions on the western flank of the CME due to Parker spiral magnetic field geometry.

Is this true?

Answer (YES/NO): NO